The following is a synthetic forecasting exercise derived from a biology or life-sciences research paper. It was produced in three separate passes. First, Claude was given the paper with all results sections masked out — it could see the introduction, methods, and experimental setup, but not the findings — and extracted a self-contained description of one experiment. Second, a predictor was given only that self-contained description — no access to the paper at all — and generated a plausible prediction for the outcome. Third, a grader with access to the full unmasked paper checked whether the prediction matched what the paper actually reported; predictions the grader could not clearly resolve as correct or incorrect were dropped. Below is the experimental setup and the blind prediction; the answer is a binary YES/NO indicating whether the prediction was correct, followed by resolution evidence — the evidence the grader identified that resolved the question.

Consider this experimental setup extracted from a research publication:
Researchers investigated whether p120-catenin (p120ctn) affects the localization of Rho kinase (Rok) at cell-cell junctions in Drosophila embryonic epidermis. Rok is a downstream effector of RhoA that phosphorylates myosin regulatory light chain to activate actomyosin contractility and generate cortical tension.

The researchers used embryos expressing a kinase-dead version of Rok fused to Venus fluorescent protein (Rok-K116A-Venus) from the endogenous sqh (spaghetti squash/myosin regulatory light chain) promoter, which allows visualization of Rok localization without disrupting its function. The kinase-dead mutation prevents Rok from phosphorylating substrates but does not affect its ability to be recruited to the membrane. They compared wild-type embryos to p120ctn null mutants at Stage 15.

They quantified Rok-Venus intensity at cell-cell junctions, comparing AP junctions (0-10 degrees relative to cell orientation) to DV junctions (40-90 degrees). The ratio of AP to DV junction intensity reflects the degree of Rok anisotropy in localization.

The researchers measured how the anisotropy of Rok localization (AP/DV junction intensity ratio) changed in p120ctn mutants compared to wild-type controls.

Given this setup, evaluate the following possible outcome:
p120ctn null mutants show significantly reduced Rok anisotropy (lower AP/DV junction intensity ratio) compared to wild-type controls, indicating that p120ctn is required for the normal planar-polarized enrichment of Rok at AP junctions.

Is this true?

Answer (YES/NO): YES